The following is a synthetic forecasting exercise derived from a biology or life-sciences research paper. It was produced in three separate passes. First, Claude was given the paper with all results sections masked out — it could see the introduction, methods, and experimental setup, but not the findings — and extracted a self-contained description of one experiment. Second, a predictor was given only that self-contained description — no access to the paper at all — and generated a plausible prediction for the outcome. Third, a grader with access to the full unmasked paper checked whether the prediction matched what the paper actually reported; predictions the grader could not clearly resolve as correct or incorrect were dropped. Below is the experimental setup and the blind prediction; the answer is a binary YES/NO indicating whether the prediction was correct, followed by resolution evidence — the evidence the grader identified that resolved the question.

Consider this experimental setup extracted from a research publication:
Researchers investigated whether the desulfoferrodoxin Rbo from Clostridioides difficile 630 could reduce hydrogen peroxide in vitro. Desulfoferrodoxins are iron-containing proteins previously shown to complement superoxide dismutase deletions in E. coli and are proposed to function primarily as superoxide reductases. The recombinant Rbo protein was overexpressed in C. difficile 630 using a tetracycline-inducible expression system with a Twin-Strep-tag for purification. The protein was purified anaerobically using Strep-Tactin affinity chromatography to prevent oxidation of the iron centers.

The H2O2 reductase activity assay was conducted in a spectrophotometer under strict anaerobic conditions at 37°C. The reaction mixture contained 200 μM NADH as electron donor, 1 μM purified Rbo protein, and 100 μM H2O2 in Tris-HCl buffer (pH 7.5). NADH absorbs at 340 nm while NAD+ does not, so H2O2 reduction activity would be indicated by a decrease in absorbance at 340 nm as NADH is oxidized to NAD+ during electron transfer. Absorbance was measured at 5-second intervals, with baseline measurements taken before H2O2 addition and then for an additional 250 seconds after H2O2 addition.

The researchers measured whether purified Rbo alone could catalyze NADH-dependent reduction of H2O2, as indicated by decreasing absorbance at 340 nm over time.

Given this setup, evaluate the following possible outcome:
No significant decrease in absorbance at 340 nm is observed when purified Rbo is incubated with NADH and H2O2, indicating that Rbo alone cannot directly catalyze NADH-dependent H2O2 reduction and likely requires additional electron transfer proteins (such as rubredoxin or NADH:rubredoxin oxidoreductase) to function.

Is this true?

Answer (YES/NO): NO